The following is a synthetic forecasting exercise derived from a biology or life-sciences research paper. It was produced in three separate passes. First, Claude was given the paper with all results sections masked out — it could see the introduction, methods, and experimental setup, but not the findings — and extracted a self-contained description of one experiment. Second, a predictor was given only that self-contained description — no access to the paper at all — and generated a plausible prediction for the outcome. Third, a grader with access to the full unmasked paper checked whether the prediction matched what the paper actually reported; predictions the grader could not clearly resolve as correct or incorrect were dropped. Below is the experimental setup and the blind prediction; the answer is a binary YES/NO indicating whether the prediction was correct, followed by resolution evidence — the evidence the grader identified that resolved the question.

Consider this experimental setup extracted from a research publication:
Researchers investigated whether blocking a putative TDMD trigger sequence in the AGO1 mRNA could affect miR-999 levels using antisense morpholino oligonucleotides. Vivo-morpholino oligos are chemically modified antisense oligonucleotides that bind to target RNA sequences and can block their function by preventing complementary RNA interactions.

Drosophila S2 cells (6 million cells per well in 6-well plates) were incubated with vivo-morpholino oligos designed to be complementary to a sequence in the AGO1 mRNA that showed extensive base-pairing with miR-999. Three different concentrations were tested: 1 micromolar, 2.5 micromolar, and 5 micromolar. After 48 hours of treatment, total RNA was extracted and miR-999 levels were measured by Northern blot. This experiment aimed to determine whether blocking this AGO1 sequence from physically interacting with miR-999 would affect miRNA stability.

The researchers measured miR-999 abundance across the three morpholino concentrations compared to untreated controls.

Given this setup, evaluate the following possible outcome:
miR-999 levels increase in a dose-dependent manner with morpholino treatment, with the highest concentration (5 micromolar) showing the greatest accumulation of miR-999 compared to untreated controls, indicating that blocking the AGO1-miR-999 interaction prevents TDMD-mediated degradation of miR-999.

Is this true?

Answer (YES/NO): YES